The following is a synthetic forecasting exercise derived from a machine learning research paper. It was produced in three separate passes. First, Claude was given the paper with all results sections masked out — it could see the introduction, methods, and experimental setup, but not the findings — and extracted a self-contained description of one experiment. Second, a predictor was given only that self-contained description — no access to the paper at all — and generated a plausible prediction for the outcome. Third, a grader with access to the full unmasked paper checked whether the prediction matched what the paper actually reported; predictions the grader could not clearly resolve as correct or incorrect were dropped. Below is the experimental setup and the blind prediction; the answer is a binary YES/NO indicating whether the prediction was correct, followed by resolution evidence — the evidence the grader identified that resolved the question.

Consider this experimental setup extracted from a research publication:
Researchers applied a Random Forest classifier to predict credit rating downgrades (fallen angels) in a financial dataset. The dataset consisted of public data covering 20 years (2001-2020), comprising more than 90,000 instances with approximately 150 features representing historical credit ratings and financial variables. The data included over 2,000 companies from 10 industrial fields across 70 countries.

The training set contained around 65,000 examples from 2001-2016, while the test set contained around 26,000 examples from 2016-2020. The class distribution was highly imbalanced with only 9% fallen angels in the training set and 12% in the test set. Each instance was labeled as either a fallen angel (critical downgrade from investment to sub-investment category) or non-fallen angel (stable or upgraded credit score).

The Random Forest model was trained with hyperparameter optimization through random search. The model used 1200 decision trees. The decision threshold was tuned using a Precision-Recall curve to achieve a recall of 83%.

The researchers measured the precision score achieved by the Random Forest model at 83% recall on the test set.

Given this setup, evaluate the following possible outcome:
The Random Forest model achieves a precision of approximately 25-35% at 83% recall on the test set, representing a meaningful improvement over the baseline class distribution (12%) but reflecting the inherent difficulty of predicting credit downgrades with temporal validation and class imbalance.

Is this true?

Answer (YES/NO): YES